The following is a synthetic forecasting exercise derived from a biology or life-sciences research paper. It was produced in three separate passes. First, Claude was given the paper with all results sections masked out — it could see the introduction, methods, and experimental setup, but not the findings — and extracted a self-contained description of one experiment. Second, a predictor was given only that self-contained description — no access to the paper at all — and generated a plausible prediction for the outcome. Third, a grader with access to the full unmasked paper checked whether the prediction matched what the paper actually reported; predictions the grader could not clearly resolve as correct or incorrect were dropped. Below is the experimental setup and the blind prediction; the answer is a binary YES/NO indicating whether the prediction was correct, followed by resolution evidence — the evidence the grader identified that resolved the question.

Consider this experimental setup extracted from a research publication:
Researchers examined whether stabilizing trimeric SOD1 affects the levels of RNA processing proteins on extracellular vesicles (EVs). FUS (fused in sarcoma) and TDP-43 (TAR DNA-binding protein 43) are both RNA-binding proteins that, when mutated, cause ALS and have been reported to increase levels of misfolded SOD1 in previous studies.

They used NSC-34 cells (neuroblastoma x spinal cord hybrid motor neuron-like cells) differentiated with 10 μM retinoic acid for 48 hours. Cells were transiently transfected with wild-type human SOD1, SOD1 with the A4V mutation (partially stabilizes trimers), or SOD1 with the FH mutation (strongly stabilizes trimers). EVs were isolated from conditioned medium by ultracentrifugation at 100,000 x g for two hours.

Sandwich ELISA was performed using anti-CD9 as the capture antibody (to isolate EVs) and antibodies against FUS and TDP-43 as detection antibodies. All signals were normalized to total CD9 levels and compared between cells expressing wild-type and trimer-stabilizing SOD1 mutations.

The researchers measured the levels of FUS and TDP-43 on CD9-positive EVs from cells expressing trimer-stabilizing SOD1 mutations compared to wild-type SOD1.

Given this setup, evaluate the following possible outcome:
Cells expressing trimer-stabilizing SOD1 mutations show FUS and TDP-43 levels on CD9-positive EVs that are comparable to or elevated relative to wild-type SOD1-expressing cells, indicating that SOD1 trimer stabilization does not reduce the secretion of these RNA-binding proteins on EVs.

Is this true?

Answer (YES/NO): YES